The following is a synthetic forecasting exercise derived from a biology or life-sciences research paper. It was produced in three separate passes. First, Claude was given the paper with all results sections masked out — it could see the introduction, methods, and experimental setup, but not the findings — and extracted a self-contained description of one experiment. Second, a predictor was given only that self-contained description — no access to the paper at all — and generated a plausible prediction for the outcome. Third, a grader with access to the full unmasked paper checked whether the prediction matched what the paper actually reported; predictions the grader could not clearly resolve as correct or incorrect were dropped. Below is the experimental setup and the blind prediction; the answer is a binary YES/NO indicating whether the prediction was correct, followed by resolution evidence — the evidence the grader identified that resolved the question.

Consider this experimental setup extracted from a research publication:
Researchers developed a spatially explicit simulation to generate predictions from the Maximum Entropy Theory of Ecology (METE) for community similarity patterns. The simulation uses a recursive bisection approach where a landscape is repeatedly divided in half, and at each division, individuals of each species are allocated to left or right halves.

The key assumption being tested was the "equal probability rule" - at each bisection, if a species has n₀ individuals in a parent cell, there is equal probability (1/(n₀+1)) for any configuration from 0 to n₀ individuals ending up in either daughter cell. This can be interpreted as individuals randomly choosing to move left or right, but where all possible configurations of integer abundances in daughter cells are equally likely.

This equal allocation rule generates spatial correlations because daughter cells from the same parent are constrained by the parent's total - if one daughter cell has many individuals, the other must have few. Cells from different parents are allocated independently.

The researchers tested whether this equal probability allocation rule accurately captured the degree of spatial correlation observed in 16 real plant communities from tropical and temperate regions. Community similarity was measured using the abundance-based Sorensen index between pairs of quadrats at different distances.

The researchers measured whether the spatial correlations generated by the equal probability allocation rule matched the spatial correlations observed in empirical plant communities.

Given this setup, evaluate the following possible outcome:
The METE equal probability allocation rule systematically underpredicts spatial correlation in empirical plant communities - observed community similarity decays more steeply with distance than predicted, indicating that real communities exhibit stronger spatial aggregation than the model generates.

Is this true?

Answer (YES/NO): NO